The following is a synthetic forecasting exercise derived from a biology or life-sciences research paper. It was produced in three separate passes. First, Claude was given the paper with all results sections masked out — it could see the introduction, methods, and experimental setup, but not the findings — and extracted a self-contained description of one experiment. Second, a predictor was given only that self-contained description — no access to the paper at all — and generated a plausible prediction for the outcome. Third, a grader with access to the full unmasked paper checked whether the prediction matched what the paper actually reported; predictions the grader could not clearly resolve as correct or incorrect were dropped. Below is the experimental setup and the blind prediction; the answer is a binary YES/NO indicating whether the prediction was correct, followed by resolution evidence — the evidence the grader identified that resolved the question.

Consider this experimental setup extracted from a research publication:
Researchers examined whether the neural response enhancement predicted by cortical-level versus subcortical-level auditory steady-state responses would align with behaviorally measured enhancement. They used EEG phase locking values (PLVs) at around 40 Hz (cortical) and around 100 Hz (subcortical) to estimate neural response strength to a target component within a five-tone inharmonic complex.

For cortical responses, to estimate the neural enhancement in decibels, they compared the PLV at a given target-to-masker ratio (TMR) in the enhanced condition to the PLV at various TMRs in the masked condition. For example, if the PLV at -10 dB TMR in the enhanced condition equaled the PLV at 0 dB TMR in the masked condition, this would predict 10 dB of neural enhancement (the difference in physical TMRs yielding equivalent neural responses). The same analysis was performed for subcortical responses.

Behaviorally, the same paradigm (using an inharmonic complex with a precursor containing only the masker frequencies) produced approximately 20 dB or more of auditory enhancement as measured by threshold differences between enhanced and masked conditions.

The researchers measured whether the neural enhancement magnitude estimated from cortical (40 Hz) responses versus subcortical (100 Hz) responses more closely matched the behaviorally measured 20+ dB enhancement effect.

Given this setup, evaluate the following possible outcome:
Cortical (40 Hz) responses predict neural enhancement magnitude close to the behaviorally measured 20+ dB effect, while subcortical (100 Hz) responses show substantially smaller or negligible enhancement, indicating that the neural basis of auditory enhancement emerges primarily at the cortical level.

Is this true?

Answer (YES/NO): NO